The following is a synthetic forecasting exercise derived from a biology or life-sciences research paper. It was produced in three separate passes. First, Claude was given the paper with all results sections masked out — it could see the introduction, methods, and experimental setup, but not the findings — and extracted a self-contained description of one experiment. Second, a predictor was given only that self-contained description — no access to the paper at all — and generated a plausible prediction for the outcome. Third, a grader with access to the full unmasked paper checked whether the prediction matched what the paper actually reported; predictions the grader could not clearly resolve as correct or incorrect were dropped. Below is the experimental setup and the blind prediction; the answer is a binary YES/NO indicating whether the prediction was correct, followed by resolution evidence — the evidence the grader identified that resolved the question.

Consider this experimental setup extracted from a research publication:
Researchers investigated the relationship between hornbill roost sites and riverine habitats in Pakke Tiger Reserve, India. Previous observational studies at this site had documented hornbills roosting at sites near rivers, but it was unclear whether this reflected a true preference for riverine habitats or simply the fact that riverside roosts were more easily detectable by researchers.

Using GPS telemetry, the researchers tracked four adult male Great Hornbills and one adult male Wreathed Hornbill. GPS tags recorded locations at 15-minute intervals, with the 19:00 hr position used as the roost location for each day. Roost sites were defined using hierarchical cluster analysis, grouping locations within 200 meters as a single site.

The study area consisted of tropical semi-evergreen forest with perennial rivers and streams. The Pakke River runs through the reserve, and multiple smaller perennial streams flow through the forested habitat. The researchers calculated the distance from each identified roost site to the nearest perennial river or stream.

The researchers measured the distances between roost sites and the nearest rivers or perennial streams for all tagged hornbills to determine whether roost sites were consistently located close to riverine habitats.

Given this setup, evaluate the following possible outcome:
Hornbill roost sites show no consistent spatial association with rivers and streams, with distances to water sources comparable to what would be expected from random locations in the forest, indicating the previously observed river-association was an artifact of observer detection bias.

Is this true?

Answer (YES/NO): NO